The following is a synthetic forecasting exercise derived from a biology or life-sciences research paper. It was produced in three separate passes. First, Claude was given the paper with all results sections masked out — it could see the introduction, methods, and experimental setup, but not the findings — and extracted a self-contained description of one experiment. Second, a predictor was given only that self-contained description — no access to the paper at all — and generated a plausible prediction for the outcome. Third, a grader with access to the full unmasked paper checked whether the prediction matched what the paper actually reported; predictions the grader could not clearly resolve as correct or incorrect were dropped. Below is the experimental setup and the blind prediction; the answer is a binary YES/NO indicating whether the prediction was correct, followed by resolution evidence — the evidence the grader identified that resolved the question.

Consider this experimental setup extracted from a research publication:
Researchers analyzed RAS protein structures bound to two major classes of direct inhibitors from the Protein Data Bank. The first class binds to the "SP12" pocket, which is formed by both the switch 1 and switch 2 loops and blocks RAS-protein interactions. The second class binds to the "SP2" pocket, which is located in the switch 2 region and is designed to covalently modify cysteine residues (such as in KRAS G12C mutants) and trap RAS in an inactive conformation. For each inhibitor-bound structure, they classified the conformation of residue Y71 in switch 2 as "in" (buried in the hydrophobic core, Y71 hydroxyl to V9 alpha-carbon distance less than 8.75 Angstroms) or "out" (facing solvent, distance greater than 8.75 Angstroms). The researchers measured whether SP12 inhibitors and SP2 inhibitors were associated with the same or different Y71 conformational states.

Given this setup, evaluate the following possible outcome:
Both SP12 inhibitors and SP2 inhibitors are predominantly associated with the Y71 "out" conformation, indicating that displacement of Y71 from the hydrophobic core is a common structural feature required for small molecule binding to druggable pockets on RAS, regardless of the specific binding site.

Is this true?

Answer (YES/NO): NO